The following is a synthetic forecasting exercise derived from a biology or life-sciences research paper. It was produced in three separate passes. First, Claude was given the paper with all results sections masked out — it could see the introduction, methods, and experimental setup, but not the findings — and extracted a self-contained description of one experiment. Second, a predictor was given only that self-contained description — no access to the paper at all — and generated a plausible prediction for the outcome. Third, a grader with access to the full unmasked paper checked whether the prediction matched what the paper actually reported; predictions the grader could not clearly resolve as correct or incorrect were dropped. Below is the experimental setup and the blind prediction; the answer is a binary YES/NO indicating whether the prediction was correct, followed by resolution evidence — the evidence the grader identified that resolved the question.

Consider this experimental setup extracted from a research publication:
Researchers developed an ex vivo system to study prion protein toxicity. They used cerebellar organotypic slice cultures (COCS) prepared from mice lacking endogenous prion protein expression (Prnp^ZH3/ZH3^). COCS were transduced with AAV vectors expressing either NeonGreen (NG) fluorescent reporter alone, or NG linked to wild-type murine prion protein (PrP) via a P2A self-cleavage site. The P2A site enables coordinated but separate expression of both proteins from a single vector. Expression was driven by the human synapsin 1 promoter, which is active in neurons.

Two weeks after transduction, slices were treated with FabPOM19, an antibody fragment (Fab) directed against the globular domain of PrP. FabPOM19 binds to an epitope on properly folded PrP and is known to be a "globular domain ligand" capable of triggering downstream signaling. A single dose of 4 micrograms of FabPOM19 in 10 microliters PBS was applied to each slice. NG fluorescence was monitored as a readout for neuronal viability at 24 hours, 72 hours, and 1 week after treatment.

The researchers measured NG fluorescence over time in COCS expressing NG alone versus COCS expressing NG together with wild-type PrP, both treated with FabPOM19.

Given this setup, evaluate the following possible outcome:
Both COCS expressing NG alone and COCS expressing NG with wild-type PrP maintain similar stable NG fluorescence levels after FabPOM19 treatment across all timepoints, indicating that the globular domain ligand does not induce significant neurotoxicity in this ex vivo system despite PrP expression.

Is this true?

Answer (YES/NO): NO